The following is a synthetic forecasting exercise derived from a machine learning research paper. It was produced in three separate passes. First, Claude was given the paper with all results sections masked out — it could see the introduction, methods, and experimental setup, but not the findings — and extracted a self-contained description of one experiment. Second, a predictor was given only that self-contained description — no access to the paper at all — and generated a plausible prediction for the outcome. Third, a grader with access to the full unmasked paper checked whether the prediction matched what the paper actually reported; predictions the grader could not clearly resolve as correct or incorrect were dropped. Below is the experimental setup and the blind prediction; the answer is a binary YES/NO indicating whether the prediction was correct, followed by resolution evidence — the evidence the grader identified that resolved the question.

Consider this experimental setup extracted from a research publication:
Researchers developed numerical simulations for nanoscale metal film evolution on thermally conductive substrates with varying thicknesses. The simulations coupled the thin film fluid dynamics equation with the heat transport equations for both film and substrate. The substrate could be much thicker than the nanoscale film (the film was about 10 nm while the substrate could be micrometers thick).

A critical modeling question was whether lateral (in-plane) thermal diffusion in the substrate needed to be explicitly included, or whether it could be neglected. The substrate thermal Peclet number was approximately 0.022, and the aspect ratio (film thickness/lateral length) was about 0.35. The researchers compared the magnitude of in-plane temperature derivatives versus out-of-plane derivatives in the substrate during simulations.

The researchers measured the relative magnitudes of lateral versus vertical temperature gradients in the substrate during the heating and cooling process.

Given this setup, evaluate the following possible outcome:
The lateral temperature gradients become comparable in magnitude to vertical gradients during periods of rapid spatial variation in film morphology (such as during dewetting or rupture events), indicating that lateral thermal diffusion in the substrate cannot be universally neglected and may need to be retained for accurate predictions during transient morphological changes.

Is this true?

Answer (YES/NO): NO